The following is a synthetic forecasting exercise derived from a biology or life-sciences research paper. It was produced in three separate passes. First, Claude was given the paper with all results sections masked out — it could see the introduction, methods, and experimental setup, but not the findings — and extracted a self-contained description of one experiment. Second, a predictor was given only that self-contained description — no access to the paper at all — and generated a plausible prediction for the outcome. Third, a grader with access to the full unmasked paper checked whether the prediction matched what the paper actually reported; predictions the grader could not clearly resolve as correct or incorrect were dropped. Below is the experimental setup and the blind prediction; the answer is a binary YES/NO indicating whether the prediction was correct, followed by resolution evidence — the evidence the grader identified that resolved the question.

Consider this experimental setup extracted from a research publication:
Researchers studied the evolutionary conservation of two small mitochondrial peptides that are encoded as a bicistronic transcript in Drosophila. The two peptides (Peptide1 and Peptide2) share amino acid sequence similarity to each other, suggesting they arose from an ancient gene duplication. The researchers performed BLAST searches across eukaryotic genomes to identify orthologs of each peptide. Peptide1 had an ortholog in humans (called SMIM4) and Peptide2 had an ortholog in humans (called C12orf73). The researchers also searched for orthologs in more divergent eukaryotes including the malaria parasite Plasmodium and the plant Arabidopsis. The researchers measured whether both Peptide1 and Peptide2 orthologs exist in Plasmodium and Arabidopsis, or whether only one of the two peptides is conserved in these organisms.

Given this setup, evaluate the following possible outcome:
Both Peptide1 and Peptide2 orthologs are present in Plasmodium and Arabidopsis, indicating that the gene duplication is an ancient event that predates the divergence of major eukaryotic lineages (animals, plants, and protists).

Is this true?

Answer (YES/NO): NO